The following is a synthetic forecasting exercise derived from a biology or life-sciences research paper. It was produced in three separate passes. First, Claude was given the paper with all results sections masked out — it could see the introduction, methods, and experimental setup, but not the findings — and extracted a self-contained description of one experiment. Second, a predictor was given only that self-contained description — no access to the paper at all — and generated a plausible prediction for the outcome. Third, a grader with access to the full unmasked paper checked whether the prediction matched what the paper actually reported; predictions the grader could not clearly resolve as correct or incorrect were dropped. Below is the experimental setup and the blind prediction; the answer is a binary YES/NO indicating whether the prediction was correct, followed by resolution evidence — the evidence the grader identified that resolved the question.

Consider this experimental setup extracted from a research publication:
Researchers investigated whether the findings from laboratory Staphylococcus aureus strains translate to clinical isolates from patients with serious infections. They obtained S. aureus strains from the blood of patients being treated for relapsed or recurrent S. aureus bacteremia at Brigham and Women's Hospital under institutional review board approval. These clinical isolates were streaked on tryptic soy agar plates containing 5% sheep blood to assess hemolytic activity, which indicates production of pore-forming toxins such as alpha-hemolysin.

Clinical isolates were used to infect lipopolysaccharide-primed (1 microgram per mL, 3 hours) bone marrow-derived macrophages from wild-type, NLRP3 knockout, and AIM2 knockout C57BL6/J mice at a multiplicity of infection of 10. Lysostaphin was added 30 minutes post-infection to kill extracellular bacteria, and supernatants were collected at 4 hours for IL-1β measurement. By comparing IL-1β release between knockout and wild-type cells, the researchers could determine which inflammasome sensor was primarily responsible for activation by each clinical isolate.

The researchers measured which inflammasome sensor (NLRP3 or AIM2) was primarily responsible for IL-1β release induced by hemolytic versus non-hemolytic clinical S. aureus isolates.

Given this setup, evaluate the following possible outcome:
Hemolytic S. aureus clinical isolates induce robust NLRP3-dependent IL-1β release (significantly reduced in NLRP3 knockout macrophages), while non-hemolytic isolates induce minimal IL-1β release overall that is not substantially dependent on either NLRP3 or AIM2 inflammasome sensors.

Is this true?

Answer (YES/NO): NO